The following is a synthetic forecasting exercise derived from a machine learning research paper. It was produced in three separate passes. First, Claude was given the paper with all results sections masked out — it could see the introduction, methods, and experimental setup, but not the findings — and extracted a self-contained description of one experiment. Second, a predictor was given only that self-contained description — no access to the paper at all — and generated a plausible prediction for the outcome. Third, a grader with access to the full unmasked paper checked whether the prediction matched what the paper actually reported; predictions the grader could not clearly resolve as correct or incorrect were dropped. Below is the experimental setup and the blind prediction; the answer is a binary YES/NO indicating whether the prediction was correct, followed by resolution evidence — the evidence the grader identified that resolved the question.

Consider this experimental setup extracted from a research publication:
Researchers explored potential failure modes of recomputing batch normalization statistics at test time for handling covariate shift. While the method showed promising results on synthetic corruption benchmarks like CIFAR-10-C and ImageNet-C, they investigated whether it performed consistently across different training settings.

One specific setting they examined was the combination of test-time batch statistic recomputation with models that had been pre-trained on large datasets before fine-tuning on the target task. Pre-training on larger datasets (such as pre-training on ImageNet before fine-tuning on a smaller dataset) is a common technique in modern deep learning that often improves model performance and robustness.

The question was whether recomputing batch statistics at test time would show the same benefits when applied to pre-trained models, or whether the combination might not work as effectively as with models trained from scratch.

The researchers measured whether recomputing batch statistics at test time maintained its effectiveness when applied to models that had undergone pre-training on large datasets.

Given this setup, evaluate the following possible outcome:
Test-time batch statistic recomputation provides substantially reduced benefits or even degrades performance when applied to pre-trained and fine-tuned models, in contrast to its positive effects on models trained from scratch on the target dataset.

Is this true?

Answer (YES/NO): YES